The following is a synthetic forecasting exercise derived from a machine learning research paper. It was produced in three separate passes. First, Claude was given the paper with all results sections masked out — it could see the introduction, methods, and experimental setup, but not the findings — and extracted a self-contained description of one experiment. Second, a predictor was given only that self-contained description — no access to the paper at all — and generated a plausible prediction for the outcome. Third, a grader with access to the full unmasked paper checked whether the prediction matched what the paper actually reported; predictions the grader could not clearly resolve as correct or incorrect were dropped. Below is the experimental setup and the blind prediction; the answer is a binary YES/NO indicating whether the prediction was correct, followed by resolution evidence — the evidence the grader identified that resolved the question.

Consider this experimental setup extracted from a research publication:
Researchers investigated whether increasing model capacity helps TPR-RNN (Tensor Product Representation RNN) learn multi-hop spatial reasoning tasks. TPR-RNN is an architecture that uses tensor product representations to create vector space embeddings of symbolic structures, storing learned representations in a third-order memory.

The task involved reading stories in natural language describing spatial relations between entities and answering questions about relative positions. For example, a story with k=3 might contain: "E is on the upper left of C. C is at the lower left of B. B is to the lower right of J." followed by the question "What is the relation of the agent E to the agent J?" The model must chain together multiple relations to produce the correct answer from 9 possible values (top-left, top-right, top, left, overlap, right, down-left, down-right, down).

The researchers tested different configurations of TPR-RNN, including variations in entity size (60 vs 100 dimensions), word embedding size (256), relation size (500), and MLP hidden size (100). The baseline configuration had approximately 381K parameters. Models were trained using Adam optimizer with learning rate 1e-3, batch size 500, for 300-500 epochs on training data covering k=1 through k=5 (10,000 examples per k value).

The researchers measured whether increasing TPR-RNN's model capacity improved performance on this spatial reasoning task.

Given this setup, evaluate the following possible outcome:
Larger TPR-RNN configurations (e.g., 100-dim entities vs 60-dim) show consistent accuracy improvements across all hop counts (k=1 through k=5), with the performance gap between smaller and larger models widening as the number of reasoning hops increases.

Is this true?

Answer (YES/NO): NO